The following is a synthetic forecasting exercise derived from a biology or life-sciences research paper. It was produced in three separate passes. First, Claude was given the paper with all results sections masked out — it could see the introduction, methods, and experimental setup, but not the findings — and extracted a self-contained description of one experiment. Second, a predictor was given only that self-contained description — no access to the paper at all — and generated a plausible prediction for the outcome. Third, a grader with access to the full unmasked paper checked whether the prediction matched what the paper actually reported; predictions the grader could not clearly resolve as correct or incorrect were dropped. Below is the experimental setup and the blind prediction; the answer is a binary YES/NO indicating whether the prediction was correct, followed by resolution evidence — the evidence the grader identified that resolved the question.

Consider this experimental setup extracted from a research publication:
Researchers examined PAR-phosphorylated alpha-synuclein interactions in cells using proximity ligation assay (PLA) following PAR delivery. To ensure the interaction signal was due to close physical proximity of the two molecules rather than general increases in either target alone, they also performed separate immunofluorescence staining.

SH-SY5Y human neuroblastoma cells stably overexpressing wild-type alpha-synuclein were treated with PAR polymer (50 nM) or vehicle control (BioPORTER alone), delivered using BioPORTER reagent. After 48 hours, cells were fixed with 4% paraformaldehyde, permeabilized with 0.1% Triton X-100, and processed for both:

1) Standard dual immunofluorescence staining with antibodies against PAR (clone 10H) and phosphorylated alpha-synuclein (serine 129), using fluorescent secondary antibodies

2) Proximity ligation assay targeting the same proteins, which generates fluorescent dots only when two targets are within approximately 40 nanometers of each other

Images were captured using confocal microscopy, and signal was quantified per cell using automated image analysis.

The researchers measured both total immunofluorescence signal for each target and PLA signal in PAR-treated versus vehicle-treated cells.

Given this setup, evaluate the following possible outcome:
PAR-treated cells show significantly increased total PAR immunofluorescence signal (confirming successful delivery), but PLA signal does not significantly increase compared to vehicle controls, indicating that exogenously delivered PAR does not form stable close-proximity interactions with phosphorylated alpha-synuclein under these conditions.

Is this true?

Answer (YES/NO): NO